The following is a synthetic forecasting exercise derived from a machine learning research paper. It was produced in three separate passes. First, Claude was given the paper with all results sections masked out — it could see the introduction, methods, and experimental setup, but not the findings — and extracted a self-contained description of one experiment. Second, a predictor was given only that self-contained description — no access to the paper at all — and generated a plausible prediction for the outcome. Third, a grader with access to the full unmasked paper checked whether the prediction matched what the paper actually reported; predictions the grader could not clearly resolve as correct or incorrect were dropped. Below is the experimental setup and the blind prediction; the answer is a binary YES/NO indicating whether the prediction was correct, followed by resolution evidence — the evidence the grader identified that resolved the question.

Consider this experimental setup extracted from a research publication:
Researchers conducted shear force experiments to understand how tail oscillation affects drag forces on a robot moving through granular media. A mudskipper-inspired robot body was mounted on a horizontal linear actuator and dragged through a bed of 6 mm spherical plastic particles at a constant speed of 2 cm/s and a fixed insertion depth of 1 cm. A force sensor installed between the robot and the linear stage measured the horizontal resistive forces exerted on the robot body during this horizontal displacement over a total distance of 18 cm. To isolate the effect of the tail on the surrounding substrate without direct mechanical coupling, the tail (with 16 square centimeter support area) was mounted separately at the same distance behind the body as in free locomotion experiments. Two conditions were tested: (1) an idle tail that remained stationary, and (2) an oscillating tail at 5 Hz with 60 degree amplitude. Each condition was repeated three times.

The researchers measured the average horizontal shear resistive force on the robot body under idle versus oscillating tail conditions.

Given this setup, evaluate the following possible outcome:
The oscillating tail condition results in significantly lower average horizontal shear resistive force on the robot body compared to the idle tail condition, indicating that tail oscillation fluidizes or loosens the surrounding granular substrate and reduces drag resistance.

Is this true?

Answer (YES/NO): YES